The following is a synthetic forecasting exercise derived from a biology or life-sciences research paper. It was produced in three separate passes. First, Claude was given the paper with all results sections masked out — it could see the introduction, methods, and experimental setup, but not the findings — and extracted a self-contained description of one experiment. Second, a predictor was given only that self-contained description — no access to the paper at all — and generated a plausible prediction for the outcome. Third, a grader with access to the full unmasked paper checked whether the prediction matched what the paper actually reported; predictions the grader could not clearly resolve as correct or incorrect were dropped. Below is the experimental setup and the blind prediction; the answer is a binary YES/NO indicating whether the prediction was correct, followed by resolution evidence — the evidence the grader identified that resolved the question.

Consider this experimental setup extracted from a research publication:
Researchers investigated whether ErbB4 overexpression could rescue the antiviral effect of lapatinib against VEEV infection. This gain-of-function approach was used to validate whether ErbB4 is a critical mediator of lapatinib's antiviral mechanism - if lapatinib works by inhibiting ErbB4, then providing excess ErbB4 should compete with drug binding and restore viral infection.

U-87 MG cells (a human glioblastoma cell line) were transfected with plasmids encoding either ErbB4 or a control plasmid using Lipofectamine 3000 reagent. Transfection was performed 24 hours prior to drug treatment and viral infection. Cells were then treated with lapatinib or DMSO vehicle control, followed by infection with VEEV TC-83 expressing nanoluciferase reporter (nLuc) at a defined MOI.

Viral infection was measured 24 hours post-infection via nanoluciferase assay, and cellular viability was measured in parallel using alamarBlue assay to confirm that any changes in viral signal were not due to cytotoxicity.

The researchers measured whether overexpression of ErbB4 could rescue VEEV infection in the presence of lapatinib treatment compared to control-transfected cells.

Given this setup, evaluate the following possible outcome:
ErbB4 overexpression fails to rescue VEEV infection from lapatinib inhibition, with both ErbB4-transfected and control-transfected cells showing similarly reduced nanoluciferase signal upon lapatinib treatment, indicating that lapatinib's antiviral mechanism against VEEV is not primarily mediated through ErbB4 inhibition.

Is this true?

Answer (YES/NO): NO